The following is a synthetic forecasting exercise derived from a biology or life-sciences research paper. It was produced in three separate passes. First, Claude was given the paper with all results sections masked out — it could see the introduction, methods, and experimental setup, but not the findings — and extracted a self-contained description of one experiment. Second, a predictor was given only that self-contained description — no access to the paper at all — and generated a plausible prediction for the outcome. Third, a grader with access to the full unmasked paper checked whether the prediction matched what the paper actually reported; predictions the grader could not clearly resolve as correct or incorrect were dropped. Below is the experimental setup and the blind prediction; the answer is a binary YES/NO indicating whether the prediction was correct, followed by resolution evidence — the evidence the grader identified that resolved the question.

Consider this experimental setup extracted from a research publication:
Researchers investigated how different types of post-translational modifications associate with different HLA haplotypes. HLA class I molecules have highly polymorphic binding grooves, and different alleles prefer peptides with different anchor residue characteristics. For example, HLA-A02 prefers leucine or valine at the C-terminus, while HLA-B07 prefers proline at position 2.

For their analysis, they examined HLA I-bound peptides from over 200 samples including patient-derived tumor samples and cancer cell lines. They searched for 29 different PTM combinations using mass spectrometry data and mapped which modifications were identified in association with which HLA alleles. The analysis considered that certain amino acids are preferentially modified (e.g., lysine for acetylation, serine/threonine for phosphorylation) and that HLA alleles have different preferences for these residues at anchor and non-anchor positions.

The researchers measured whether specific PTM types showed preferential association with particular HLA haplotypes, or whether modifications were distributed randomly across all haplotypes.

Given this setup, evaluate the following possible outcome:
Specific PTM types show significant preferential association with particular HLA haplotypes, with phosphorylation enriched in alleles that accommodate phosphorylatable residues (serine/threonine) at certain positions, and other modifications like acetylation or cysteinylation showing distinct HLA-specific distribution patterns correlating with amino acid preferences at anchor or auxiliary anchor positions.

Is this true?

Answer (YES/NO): YES